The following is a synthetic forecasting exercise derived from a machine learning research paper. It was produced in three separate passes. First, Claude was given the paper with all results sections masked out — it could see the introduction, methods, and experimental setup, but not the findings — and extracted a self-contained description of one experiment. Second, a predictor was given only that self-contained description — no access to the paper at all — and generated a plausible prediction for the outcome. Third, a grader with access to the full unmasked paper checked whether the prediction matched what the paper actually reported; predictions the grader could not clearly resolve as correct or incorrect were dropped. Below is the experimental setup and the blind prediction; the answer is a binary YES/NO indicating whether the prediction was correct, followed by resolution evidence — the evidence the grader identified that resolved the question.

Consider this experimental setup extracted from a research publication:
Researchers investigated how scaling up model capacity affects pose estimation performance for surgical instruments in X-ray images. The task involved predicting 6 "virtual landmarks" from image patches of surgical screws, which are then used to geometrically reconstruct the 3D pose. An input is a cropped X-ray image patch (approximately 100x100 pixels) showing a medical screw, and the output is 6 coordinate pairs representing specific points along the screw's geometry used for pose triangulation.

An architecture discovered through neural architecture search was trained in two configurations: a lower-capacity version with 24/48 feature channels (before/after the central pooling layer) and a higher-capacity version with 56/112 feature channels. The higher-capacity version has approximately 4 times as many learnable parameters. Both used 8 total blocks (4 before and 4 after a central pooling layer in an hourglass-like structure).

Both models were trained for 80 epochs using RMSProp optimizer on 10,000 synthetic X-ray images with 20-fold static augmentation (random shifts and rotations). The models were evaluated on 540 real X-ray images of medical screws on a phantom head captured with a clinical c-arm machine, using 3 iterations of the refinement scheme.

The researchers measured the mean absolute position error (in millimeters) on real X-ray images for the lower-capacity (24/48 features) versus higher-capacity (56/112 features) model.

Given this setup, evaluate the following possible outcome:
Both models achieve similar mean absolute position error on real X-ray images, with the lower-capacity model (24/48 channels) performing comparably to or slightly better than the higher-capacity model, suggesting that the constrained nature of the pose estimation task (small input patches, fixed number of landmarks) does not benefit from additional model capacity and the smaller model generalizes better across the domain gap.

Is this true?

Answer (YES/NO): NO